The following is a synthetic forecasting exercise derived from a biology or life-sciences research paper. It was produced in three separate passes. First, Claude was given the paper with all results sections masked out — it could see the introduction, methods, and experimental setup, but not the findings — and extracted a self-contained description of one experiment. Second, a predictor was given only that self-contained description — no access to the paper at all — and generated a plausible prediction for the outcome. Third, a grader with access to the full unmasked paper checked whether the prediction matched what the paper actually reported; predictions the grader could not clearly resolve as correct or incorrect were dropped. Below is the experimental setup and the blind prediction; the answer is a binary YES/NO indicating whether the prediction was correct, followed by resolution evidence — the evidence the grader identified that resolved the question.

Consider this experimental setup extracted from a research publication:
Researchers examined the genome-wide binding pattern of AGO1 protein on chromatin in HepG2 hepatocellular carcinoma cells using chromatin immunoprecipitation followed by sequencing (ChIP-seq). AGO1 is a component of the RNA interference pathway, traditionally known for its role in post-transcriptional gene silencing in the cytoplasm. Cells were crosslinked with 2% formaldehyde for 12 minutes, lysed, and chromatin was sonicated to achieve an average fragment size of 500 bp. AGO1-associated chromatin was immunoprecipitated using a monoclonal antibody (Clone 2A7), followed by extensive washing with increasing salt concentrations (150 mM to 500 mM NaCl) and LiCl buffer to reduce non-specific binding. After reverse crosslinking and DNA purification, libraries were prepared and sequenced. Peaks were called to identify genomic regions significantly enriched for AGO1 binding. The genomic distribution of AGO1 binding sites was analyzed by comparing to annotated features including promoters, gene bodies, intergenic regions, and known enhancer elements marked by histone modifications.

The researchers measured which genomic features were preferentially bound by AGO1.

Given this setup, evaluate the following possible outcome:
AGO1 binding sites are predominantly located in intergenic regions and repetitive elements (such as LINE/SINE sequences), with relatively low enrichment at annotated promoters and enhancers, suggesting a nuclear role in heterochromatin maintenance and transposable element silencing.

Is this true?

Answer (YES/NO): NO